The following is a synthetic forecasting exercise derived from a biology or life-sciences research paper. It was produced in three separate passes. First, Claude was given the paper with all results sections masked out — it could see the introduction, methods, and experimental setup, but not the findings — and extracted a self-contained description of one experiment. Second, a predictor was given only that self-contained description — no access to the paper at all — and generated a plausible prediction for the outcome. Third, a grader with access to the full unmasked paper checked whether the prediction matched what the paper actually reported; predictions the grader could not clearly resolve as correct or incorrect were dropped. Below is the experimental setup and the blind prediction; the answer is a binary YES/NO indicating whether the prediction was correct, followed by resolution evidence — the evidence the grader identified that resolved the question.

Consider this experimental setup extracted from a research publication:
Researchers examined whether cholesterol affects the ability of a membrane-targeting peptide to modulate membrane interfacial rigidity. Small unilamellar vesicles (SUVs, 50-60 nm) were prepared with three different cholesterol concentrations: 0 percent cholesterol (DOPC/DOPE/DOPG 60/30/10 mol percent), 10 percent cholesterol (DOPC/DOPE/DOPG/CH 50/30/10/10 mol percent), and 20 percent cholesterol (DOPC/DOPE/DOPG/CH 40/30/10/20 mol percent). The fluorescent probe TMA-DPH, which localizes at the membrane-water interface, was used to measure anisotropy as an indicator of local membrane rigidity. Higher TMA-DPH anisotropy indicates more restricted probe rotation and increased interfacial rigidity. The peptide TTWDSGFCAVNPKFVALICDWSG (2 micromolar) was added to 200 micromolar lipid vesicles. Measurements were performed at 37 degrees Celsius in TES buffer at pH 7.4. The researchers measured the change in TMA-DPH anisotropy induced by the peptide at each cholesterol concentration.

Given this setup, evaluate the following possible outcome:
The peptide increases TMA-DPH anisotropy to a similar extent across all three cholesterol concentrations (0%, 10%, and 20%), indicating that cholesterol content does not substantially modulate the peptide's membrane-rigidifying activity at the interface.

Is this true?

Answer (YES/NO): NO